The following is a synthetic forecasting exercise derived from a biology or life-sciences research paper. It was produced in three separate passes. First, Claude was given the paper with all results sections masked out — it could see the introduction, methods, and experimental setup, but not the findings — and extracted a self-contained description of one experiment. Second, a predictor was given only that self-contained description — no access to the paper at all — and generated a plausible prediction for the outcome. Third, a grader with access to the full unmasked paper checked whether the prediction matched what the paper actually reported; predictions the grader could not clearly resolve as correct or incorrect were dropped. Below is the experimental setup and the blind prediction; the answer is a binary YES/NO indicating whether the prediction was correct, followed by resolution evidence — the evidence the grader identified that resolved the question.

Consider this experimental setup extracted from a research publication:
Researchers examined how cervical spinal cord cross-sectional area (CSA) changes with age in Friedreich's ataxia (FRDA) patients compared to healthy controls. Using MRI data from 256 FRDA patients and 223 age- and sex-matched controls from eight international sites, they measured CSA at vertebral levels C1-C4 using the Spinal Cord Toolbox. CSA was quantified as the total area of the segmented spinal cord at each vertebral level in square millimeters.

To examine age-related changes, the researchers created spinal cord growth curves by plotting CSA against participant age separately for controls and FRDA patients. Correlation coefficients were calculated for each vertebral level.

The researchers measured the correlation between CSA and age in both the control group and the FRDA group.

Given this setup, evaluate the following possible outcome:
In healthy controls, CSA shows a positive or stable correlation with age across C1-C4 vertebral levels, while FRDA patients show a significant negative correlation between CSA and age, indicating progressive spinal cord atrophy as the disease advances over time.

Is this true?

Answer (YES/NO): YES